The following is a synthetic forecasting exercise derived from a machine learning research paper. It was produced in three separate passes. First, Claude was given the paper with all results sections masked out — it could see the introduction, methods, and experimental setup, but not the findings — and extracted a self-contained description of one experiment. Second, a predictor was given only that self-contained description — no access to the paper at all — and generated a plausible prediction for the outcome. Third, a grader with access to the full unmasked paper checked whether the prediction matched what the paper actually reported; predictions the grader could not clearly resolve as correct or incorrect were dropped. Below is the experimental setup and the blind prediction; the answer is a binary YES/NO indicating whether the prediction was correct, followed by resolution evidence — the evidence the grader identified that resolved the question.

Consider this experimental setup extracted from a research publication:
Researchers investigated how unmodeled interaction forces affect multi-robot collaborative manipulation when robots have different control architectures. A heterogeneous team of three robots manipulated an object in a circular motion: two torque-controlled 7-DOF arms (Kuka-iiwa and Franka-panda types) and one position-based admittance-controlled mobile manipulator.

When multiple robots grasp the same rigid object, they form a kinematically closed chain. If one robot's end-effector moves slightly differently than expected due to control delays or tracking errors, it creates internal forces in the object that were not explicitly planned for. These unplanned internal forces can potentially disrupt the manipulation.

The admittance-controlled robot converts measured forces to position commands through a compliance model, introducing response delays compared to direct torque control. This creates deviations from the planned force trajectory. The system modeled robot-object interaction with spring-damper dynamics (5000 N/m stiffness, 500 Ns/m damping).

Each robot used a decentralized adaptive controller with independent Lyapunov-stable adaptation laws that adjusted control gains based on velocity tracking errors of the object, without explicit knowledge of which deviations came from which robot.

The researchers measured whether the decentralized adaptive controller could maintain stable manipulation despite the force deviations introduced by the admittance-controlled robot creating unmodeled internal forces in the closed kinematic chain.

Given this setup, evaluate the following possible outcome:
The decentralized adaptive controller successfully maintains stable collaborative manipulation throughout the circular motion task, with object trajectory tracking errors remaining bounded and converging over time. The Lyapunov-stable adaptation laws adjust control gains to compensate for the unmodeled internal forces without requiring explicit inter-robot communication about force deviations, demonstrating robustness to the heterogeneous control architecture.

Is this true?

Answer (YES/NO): YES